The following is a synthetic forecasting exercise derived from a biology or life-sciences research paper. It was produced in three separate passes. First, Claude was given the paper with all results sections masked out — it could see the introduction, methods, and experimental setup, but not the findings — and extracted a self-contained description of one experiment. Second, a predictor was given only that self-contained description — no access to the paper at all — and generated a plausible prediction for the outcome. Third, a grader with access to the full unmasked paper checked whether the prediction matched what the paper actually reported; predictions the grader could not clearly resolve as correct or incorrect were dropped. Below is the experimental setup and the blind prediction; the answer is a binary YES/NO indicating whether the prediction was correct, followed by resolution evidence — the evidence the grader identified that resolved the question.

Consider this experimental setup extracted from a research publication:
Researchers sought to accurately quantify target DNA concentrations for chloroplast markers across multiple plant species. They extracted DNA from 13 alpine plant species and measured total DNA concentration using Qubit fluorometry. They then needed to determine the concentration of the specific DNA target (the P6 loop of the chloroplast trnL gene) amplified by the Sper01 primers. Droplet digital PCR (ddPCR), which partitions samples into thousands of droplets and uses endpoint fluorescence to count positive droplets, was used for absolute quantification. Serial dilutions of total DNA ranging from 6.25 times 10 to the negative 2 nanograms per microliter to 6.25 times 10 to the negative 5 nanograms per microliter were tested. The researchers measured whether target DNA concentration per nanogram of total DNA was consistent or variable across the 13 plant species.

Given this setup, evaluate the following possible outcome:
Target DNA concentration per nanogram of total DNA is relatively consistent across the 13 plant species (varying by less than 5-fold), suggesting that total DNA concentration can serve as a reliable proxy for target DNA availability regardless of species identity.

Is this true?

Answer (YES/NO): NO